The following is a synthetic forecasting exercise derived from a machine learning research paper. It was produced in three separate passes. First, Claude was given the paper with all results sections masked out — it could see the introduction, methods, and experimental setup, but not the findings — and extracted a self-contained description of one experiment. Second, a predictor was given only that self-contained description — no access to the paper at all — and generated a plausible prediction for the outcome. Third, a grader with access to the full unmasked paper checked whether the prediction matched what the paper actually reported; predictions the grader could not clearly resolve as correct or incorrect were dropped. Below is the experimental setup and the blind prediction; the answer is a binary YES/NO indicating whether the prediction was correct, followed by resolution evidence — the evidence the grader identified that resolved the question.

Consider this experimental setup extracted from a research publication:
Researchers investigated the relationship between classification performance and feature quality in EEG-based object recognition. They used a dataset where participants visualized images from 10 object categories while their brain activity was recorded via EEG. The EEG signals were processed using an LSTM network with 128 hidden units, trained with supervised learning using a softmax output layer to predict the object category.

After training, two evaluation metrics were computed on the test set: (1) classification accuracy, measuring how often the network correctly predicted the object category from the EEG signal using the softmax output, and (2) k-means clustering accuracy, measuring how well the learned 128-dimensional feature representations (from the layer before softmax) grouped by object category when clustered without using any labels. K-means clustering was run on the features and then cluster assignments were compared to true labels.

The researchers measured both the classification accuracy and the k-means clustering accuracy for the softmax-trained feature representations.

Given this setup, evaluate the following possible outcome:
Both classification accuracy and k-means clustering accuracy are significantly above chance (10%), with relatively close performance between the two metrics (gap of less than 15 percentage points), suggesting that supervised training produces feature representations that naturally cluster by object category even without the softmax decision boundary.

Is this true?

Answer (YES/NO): NO